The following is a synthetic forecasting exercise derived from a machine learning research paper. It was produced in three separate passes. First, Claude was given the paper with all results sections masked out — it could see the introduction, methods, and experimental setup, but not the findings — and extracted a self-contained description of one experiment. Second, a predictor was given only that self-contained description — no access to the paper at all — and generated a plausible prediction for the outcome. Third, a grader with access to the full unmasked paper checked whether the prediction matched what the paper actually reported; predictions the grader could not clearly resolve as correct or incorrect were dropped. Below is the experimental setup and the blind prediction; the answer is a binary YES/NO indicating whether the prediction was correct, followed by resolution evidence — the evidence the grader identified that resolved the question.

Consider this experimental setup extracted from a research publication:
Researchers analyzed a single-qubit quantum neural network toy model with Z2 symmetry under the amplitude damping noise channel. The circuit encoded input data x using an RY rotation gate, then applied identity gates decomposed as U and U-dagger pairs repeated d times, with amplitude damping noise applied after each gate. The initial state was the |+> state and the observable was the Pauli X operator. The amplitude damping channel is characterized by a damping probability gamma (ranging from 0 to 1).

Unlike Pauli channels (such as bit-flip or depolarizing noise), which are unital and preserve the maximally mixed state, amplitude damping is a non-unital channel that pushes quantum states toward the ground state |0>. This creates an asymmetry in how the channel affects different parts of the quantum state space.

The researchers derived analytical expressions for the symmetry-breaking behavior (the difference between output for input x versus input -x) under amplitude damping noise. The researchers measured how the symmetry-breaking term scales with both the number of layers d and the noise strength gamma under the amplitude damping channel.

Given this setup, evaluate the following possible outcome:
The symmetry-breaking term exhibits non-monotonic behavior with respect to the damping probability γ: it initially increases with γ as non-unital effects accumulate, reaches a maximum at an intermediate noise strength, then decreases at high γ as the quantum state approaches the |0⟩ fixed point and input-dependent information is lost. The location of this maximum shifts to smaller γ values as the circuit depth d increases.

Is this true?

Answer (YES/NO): NO